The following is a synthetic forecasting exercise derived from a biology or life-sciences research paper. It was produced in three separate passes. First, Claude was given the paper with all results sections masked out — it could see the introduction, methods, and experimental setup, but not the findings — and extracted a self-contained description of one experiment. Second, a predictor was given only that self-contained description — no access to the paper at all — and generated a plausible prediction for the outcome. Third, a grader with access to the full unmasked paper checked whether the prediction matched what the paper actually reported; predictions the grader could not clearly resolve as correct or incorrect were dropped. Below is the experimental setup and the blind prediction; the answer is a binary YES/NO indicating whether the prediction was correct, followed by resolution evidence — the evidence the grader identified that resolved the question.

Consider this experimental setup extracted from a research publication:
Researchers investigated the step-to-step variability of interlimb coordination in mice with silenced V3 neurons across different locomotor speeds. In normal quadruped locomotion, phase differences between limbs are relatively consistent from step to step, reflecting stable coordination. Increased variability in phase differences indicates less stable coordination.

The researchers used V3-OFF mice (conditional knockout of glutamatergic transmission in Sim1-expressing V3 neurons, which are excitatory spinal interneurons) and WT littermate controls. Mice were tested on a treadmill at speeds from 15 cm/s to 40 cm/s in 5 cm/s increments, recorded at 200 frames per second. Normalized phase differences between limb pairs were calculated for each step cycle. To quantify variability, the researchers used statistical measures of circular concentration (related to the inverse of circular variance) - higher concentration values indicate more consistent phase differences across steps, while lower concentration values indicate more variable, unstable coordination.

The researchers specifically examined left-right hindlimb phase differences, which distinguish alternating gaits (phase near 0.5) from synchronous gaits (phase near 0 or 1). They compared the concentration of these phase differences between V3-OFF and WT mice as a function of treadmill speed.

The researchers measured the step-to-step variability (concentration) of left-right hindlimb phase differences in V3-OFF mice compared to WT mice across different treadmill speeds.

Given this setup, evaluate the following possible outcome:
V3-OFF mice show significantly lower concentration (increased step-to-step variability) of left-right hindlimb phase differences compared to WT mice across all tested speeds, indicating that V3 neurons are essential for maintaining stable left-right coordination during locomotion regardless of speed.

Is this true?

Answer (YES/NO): NO